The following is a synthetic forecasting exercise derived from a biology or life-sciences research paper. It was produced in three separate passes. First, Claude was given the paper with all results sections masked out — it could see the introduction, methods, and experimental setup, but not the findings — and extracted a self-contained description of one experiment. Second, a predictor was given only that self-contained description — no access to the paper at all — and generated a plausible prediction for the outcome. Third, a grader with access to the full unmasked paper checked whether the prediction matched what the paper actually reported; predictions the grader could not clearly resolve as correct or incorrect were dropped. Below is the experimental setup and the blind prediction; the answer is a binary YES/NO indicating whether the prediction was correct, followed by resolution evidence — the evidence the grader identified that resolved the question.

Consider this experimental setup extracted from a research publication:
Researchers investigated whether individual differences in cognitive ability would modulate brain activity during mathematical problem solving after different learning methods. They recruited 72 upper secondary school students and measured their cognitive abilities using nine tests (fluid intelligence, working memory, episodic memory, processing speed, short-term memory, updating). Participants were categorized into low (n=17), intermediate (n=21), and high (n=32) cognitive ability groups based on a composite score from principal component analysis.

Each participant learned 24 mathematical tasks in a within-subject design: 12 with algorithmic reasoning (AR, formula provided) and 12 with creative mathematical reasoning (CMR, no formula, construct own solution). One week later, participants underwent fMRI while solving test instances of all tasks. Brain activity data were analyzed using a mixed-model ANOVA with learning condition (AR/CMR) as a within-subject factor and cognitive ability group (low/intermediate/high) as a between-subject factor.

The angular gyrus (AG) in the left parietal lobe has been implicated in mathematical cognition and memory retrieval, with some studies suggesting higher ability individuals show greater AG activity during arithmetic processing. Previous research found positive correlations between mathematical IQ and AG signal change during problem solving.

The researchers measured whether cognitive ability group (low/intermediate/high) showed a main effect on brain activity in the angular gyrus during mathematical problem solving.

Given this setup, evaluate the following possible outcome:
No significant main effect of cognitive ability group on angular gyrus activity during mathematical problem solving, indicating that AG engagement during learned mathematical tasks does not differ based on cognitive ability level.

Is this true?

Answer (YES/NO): YES